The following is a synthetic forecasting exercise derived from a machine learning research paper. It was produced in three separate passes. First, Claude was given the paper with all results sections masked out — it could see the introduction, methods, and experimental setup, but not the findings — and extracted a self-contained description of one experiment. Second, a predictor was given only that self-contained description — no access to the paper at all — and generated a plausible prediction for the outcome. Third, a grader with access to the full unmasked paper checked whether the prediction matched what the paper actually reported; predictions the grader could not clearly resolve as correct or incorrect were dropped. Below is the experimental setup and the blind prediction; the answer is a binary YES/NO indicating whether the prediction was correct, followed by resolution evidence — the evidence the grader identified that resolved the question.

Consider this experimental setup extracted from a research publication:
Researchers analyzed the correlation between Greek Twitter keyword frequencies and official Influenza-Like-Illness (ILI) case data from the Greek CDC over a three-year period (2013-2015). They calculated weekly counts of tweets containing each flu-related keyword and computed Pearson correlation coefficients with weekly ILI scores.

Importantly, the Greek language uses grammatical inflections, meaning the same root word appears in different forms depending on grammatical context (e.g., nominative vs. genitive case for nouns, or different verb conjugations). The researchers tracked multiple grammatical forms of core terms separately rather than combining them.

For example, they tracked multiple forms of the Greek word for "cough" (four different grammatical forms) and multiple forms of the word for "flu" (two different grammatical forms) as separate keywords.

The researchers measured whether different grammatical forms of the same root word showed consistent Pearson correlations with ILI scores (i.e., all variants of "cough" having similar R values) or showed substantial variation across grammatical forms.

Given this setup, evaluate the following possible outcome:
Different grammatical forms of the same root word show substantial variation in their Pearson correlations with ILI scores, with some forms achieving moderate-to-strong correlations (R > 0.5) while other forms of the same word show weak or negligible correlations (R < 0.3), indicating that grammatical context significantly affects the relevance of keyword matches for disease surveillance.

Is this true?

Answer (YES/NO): NO